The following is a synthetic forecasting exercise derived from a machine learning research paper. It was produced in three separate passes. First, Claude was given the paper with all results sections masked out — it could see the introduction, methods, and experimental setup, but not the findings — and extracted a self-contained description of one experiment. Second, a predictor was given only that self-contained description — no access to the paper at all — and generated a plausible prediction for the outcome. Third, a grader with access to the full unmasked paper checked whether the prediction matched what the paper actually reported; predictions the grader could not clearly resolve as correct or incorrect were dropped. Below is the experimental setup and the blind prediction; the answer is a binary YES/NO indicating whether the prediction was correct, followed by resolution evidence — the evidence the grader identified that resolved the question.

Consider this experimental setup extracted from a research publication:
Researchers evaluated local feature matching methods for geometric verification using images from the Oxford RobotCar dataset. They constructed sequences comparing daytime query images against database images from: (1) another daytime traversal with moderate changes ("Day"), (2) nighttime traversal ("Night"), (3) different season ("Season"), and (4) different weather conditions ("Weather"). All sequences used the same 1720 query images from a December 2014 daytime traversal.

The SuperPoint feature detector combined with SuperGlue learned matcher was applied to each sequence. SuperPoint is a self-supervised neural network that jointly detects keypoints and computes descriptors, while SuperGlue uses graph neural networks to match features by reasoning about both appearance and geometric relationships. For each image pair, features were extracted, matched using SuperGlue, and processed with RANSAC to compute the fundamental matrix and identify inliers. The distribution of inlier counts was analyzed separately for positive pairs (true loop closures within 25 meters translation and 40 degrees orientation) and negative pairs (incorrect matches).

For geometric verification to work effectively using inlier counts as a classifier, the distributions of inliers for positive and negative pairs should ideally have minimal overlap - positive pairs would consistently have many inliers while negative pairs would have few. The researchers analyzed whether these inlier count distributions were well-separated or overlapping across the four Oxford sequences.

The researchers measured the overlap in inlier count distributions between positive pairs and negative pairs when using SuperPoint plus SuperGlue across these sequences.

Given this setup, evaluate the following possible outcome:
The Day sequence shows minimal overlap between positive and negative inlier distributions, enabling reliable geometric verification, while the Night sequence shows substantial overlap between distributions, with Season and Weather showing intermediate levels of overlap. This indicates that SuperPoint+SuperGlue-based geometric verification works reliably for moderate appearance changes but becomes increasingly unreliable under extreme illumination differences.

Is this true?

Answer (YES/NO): NO